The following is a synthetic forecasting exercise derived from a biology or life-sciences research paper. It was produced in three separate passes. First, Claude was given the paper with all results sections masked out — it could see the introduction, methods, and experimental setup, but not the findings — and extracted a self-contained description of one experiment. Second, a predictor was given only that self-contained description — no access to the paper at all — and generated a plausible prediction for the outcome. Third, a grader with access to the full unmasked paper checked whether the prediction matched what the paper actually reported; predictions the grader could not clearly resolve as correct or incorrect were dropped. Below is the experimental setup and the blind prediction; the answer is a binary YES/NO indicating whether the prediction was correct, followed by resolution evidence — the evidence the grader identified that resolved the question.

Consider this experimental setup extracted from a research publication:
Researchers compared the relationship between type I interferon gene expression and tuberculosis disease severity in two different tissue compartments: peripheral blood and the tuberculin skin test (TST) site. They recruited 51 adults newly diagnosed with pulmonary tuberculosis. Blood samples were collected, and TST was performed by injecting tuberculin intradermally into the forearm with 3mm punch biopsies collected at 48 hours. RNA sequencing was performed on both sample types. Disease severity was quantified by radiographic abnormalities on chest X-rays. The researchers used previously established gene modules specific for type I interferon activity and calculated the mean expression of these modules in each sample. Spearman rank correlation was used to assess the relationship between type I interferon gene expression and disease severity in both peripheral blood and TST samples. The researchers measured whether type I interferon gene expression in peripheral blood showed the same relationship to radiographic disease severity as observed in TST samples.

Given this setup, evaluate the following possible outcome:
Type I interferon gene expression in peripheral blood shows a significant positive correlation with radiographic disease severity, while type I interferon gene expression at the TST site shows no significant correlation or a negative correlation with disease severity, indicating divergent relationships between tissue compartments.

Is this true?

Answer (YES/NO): NO